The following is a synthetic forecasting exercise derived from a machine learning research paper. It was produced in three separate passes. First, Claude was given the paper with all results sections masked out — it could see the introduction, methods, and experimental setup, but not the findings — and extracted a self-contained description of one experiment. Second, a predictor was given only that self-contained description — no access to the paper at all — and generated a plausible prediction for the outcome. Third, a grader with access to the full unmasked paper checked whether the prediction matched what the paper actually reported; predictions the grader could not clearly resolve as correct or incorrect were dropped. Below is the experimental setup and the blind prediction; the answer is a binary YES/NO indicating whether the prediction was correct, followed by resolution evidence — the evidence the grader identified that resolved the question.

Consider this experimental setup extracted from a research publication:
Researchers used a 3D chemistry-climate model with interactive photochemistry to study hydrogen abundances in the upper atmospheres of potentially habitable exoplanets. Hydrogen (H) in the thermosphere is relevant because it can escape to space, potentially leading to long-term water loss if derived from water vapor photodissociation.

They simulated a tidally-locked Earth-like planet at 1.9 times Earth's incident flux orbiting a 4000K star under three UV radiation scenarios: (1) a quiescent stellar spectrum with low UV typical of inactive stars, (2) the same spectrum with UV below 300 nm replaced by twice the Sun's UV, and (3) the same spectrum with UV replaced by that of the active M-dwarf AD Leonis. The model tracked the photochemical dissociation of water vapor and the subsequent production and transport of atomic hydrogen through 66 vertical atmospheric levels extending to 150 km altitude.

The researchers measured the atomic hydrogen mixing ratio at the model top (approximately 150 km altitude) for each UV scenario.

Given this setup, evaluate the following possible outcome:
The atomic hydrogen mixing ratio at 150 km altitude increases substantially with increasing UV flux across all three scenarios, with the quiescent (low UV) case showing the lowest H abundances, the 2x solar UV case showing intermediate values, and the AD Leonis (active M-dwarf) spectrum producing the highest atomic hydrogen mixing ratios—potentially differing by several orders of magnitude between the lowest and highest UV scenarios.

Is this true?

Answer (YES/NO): YES